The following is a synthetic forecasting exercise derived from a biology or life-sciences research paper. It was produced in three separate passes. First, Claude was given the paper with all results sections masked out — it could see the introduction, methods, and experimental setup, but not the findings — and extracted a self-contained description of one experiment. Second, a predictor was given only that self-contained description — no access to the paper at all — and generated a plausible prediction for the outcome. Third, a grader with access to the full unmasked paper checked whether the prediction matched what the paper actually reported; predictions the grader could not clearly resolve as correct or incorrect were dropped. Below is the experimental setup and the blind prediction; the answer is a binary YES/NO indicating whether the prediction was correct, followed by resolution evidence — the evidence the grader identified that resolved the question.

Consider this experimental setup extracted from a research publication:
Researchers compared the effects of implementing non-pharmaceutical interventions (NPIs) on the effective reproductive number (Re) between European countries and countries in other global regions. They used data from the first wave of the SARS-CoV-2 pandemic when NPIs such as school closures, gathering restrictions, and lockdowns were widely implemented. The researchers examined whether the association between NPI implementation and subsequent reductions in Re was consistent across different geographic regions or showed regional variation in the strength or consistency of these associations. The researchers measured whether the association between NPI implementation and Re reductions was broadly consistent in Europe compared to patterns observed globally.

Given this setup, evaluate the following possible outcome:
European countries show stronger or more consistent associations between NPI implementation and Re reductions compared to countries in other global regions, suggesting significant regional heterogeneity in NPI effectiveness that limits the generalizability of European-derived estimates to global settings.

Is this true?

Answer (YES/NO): YES